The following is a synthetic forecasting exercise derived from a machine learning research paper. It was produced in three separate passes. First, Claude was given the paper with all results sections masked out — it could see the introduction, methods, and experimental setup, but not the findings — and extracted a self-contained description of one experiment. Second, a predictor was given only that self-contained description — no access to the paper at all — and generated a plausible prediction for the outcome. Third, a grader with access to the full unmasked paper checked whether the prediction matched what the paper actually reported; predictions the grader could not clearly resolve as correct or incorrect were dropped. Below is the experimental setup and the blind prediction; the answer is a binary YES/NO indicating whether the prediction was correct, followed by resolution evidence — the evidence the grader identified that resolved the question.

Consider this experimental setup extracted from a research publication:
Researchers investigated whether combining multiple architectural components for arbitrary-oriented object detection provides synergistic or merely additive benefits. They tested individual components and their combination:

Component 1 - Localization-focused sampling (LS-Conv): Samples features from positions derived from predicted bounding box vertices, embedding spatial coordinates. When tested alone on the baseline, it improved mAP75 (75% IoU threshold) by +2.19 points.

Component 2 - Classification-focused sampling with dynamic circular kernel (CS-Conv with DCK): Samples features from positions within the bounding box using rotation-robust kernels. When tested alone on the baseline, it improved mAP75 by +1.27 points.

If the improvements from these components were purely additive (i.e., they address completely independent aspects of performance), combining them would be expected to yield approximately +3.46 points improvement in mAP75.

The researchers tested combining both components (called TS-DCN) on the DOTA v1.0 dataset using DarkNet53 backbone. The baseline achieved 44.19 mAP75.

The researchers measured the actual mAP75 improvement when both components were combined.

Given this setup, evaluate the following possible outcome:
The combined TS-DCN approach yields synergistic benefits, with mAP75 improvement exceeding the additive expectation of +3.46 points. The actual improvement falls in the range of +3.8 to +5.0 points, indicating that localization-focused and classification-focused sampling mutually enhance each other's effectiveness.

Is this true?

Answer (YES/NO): NO